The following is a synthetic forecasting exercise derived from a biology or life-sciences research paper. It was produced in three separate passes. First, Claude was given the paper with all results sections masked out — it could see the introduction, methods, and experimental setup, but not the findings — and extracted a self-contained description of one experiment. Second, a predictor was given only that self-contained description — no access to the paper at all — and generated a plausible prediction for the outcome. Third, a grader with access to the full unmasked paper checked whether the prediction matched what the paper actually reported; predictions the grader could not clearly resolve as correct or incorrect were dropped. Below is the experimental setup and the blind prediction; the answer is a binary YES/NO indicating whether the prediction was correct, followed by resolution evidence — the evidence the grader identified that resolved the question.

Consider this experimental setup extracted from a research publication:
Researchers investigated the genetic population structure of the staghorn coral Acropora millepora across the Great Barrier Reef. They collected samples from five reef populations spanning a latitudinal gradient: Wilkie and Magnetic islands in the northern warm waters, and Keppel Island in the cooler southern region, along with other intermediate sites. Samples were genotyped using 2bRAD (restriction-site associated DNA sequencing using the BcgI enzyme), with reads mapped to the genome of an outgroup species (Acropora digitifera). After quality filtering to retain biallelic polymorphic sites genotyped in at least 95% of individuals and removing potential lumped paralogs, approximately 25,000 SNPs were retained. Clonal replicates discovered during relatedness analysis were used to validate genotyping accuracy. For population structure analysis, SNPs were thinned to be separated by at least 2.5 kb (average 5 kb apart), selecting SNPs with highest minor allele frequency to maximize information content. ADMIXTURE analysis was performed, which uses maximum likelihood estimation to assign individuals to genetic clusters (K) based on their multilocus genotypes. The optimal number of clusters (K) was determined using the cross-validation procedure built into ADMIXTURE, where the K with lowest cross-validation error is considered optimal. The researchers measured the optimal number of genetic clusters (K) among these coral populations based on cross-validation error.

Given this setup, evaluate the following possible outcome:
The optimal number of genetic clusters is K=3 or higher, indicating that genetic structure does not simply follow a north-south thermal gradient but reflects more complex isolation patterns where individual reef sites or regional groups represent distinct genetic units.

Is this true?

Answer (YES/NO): NO